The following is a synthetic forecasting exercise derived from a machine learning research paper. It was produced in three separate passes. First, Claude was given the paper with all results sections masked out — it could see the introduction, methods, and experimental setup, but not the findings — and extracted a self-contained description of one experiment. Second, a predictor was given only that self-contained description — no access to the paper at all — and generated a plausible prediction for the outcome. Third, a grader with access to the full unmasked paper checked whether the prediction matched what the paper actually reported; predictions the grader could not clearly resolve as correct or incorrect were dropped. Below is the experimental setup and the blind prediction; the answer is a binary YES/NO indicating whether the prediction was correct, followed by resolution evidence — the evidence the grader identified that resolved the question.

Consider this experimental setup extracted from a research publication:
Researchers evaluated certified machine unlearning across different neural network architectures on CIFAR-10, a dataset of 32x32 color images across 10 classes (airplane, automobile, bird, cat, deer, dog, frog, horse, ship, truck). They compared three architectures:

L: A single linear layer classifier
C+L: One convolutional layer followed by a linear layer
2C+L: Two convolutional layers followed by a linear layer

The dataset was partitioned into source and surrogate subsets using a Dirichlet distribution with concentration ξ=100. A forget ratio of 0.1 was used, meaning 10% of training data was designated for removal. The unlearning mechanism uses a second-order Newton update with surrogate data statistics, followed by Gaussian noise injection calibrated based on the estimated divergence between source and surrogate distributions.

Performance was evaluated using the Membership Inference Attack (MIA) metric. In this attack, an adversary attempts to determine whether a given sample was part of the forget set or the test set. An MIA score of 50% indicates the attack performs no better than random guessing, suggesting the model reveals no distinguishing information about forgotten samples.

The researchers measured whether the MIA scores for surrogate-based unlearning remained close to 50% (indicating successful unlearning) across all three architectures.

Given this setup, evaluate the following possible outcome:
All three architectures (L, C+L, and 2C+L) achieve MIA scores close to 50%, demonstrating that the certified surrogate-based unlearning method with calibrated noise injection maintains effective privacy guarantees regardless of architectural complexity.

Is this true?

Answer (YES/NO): YES